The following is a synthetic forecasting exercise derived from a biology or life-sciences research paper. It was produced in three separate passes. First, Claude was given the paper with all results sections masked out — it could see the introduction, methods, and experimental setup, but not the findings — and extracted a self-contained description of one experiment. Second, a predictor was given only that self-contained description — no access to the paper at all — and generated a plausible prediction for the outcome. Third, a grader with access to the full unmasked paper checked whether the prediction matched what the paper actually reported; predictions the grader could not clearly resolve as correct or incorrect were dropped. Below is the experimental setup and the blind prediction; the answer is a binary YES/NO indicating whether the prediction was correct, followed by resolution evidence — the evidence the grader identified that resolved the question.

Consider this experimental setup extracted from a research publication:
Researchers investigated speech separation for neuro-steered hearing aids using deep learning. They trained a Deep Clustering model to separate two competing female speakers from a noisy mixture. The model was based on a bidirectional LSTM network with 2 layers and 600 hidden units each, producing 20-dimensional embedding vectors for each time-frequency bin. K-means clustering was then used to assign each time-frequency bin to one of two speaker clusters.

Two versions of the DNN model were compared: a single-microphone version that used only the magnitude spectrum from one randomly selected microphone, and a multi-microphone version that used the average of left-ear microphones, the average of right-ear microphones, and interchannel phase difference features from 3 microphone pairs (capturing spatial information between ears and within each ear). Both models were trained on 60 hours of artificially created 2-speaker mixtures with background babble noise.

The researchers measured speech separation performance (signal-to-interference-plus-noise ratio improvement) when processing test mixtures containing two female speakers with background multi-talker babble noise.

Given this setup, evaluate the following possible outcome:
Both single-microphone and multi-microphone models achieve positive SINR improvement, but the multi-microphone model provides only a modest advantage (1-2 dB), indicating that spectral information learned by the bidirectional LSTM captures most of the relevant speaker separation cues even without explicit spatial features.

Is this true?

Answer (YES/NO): NO